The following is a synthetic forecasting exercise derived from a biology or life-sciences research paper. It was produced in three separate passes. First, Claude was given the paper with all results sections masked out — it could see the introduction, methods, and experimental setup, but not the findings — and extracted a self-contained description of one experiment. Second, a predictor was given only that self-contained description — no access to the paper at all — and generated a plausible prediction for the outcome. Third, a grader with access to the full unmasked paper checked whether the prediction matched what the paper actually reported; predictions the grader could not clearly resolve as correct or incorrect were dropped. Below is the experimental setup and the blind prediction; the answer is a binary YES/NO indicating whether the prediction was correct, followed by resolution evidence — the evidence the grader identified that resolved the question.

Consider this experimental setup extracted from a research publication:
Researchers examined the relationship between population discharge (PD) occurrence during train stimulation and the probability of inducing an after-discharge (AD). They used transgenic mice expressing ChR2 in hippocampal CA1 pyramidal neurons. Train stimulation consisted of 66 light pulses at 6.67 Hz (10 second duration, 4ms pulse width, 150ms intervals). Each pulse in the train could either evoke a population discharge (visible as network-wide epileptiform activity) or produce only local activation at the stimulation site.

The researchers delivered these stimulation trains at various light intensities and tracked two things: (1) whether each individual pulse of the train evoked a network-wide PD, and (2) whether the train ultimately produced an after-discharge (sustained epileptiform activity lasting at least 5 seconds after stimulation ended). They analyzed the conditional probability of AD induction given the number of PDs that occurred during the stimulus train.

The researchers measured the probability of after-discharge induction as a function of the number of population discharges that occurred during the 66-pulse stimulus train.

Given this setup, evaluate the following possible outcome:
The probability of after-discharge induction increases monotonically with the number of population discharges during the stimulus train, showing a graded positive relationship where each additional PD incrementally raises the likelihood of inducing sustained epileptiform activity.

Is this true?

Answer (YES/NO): YES